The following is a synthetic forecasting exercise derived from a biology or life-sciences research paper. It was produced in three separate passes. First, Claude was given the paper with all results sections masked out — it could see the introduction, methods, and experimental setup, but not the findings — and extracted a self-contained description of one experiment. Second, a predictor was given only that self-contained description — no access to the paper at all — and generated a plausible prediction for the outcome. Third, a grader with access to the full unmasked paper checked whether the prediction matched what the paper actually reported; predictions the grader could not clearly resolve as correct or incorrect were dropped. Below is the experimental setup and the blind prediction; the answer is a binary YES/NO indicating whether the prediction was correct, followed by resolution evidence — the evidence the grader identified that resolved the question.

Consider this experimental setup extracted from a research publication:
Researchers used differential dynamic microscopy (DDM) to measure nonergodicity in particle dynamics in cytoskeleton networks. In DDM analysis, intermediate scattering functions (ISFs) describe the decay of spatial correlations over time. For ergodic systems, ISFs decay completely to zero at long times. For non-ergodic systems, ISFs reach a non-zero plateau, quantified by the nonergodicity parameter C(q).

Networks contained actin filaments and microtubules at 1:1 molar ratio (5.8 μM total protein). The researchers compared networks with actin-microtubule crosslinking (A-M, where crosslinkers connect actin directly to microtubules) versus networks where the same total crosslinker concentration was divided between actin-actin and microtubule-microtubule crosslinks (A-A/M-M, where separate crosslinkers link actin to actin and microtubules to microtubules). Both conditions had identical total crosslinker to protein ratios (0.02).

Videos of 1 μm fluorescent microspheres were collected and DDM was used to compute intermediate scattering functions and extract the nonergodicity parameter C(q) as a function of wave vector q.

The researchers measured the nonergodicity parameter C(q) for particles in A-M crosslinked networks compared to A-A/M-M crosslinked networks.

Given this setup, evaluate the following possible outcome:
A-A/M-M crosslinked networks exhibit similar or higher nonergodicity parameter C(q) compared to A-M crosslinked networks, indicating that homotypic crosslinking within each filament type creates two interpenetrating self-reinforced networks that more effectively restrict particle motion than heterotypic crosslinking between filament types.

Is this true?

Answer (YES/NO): NO